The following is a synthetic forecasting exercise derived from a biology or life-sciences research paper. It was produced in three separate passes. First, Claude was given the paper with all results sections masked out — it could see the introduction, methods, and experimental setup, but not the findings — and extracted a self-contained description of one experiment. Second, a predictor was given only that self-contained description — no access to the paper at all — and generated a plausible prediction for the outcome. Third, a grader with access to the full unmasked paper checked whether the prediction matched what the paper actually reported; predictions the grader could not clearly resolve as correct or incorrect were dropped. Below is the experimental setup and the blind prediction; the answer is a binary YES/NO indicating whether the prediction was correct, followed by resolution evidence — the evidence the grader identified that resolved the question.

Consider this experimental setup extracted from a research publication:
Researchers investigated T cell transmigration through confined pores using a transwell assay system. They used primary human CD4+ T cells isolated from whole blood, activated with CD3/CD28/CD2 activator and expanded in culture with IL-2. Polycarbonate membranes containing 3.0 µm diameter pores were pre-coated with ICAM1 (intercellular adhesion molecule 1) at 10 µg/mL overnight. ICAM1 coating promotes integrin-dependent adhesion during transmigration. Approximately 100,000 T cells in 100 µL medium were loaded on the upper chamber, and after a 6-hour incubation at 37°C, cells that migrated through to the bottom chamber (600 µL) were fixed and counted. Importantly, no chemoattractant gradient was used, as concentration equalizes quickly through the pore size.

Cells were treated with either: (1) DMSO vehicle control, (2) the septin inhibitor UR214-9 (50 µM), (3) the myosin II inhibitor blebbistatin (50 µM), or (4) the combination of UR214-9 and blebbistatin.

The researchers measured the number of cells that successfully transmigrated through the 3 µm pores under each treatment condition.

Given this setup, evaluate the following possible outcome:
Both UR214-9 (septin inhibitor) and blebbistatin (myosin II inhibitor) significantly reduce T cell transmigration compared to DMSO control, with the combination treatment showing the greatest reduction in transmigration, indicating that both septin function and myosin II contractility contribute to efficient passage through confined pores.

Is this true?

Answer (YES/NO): YES